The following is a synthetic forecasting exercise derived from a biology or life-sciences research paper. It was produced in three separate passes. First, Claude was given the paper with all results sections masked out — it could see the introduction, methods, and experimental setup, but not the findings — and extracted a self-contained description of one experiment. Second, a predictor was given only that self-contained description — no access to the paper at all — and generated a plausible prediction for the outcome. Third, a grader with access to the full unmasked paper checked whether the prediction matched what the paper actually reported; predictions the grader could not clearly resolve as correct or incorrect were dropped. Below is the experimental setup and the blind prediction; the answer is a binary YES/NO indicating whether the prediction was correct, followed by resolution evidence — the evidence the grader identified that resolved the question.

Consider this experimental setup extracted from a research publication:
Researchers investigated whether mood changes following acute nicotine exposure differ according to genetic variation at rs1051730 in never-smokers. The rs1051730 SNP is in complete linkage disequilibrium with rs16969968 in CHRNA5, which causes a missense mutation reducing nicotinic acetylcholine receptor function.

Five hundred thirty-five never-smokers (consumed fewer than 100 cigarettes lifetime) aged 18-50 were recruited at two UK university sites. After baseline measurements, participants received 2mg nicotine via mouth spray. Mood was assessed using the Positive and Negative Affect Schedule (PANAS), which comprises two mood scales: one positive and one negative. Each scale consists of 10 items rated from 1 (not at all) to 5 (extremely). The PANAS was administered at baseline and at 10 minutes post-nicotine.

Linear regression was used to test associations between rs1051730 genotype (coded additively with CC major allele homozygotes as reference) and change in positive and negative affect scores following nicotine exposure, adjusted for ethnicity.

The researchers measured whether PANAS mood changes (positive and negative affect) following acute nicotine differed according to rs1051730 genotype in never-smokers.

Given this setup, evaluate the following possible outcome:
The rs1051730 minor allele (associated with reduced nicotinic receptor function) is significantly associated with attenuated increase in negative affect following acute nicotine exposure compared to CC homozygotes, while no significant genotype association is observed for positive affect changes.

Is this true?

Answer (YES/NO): NO